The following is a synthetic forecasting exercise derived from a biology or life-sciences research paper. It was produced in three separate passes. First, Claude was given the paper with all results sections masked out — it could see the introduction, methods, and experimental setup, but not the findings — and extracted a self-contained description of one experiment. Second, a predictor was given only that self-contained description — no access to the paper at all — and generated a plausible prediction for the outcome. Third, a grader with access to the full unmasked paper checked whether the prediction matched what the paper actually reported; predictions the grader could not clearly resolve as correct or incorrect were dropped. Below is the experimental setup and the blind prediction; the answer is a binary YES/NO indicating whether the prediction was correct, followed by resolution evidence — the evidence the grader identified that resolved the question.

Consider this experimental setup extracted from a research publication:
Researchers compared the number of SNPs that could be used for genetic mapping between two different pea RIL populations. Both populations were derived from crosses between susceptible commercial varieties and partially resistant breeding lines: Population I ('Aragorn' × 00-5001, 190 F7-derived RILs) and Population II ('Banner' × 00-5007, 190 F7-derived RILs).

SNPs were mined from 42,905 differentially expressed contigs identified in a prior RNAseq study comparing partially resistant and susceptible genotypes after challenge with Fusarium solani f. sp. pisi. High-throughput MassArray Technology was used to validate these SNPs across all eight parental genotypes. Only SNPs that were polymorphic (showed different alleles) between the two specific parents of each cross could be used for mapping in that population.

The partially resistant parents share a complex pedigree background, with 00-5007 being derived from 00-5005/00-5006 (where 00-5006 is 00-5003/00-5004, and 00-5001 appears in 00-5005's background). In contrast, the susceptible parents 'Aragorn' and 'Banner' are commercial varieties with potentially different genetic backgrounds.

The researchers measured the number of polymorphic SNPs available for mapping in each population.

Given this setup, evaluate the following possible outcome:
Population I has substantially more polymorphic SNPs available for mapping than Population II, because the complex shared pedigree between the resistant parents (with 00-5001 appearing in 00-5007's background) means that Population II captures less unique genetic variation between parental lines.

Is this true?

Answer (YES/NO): NO